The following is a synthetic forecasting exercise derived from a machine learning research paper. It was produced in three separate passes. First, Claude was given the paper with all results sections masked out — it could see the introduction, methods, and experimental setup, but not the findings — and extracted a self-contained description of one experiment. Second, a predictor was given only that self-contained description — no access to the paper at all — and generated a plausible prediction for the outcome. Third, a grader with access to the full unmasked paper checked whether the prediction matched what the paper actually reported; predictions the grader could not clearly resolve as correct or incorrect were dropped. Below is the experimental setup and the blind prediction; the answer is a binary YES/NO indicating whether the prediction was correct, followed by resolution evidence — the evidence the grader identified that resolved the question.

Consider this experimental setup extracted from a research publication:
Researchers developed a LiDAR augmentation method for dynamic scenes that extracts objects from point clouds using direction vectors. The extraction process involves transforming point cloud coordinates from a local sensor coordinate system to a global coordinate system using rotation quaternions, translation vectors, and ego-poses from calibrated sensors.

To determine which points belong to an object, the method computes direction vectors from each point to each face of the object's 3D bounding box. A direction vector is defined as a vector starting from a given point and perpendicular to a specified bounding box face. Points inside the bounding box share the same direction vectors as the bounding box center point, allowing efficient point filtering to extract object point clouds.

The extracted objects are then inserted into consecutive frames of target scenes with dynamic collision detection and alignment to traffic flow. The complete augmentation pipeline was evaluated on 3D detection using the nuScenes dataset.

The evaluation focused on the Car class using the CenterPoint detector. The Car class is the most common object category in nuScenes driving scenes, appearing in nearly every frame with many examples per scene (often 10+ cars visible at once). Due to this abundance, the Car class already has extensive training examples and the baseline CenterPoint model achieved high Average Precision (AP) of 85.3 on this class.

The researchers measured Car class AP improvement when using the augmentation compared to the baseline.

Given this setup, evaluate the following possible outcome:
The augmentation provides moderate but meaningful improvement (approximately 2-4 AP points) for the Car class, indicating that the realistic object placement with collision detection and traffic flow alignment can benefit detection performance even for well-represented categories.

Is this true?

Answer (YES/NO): NO